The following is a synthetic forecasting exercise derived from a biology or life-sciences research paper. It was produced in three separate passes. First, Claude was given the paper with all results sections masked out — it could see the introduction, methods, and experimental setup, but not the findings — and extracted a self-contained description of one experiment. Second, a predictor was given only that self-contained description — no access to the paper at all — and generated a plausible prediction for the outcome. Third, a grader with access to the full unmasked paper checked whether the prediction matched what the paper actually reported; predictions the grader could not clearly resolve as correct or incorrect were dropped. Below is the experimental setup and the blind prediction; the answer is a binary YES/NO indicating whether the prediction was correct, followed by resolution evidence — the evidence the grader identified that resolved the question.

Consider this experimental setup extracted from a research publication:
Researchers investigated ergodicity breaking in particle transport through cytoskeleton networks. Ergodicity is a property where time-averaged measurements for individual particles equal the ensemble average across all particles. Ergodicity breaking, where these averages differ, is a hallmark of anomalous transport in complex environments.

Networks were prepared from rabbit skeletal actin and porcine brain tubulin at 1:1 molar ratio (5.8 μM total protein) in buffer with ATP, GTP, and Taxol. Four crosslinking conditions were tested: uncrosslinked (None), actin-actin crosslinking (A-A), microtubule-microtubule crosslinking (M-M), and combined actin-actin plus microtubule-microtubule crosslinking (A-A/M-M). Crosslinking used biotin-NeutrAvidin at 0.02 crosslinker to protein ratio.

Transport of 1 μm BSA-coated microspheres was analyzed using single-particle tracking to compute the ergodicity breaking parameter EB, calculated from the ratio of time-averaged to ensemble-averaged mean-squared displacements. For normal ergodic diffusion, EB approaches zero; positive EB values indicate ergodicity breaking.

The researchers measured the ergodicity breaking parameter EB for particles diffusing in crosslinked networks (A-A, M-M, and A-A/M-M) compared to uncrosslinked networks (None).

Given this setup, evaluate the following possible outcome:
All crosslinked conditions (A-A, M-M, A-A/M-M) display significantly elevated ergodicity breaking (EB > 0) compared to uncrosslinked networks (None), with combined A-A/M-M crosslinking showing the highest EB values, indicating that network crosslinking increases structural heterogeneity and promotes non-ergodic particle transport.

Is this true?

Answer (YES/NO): NO